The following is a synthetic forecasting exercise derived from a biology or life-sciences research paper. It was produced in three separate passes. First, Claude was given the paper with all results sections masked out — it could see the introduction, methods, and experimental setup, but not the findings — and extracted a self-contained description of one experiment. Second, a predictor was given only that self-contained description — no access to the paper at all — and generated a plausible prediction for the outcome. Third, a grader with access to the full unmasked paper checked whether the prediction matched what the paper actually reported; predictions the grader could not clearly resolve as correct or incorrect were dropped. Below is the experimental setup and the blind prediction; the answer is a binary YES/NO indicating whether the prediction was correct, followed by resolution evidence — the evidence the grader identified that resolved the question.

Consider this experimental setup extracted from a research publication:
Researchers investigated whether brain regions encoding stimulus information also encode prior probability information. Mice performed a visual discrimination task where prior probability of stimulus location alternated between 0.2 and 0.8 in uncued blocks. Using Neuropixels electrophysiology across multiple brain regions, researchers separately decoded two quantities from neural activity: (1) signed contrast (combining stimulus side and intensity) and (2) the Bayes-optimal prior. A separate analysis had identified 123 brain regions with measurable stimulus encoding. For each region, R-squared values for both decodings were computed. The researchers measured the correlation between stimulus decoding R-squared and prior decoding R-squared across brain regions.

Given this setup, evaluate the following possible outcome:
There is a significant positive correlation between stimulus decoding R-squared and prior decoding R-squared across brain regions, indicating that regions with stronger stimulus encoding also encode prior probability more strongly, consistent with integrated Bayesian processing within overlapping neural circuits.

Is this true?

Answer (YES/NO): YES